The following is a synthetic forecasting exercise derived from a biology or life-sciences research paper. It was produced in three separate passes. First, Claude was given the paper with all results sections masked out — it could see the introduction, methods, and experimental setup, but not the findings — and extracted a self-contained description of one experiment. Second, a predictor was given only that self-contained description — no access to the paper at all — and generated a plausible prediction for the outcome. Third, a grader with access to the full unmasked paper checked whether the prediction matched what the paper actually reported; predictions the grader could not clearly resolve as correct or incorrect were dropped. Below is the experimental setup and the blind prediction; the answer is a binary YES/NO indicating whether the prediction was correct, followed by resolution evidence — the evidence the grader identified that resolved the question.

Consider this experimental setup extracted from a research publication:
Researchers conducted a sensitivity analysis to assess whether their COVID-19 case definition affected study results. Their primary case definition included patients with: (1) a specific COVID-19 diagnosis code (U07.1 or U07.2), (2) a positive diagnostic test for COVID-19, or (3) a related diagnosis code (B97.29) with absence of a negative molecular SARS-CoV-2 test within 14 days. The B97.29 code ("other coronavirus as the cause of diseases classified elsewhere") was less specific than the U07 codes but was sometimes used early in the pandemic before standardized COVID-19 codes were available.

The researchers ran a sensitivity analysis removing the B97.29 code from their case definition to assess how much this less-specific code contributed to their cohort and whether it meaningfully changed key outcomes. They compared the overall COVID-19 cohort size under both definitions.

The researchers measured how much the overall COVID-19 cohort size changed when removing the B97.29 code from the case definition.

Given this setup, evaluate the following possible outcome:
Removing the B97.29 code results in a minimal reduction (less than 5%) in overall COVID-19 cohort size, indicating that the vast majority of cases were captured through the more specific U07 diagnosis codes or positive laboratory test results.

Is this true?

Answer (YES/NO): YES